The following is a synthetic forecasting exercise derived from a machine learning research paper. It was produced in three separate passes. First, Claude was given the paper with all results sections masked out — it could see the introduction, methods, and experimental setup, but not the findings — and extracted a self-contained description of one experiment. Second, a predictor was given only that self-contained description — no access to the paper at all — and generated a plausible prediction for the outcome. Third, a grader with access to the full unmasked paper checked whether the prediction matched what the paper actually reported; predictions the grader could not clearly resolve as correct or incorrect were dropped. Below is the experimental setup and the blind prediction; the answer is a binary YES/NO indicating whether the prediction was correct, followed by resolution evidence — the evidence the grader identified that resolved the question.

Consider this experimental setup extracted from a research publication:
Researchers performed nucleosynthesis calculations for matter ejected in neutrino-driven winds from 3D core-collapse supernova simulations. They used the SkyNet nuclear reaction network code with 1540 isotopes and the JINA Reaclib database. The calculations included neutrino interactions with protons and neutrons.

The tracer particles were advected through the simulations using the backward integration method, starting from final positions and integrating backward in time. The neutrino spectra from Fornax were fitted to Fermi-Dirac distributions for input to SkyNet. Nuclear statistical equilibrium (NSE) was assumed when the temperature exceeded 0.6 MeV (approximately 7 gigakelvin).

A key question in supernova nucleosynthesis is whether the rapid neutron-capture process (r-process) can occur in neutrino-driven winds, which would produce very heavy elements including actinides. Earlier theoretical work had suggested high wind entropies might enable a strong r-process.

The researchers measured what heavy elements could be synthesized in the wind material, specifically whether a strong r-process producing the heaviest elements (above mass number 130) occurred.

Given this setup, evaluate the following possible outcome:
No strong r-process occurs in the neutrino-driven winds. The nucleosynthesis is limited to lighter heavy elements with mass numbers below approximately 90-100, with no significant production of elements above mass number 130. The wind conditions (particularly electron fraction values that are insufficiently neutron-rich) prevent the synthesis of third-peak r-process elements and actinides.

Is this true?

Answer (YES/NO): YES